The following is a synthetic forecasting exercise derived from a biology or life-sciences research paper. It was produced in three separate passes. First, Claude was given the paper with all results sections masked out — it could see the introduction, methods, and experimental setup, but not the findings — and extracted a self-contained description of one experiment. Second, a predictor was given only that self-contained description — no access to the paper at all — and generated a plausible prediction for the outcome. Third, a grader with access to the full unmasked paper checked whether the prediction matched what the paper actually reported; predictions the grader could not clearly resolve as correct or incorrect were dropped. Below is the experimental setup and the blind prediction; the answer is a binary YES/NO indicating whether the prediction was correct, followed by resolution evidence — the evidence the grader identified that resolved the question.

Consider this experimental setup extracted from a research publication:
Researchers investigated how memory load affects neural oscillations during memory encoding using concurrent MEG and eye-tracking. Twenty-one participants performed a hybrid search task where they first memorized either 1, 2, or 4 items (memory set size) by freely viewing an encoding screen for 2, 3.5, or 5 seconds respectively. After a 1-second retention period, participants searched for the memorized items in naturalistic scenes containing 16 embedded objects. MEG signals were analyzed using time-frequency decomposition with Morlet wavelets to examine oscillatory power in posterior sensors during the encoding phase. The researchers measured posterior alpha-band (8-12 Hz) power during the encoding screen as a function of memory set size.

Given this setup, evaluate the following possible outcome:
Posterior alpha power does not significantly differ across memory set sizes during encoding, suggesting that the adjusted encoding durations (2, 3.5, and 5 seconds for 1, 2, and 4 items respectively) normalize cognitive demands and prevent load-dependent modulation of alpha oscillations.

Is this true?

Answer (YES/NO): NO